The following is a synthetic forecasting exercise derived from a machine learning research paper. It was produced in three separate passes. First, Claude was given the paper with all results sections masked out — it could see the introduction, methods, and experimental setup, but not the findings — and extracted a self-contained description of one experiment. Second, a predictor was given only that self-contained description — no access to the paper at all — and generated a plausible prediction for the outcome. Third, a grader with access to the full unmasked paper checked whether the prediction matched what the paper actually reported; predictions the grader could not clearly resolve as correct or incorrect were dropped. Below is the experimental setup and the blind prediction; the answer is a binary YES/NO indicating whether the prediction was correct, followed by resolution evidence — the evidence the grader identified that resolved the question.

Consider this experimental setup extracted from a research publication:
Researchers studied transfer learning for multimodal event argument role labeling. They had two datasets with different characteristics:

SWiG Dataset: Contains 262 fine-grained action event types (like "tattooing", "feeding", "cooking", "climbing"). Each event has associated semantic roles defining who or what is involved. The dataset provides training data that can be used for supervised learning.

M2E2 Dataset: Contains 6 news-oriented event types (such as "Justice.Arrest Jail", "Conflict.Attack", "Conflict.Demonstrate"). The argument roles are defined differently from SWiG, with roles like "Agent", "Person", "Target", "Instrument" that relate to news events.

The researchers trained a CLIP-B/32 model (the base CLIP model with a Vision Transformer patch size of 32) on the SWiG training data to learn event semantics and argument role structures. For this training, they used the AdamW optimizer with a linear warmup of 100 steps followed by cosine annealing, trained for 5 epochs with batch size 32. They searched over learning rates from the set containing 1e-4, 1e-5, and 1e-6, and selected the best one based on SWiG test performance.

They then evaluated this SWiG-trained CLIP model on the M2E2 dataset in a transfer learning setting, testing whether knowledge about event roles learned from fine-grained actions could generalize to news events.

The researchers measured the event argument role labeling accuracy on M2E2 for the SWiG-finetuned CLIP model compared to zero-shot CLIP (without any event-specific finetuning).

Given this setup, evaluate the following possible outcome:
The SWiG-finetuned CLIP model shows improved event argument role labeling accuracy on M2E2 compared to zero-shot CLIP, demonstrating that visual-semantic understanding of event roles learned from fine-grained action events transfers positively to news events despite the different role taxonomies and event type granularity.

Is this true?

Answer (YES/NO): YES